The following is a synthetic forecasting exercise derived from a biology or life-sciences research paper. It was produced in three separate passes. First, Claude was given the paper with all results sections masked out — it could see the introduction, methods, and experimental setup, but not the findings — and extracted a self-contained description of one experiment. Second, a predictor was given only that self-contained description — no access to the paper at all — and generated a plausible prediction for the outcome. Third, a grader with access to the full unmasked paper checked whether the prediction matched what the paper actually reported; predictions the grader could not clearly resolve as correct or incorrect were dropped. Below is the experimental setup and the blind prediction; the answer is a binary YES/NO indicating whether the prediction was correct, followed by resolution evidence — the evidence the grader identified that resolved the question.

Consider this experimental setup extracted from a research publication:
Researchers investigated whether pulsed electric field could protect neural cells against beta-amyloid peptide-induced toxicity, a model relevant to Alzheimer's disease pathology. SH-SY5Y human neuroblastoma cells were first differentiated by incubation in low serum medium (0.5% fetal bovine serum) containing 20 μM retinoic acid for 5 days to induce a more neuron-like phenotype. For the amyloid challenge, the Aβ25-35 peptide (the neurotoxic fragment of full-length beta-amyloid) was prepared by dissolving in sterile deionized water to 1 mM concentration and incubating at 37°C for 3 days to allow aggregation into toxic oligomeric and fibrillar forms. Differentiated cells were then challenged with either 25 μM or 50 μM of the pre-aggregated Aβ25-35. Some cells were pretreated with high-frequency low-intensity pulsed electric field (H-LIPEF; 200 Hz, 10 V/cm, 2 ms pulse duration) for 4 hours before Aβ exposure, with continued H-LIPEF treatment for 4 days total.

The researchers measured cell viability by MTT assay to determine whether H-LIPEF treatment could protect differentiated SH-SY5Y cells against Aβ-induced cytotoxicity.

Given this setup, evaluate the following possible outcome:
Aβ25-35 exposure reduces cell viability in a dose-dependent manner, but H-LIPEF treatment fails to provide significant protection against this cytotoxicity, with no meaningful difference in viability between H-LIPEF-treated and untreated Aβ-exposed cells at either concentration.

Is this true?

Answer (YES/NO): NO